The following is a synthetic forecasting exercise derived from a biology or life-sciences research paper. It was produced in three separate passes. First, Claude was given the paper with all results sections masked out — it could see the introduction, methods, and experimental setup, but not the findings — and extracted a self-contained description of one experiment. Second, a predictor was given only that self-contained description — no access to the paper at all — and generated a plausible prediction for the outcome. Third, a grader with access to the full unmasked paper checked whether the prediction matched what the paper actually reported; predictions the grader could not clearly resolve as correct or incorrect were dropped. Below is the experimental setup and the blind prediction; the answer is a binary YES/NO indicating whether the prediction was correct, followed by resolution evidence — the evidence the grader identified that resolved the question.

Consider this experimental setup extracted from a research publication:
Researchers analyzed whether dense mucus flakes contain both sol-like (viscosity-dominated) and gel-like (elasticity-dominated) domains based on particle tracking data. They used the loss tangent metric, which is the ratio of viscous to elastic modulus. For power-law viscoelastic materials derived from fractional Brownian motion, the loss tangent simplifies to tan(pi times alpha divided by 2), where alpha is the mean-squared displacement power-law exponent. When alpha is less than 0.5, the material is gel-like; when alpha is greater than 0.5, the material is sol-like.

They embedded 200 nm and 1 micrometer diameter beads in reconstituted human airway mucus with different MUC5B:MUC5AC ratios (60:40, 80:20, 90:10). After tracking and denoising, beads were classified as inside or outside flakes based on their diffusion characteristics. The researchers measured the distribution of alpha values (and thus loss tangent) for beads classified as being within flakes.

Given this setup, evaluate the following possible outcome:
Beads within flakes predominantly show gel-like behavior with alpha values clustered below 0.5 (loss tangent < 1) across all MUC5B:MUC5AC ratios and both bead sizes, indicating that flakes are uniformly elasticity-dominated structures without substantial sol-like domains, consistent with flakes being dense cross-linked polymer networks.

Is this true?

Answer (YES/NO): NO